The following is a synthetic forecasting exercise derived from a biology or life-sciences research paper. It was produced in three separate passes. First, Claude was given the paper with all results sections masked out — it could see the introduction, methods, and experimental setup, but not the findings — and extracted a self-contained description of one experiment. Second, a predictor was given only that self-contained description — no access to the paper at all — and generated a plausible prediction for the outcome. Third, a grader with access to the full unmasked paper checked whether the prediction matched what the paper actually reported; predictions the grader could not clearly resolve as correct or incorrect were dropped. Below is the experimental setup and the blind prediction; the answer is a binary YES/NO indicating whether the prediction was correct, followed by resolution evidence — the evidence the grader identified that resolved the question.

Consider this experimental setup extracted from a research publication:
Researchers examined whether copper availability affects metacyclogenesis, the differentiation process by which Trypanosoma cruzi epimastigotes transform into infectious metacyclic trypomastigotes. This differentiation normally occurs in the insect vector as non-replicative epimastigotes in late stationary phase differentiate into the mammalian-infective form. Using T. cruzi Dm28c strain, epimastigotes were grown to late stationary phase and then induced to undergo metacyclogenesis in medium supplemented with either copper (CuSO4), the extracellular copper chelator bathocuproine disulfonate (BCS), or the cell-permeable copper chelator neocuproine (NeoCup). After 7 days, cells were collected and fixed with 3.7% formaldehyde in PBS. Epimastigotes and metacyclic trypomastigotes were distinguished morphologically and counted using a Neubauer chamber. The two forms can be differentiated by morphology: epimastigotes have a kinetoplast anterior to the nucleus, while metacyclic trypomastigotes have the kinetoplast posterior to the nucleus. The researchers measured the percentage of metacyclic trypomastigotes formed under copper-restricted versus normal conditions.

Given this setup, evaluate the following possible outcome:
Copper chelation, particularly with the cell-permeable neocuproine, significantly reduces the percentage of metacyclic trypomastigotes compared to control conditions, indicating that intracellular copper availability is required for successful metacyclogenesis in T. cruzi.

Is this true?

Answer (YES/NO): NO